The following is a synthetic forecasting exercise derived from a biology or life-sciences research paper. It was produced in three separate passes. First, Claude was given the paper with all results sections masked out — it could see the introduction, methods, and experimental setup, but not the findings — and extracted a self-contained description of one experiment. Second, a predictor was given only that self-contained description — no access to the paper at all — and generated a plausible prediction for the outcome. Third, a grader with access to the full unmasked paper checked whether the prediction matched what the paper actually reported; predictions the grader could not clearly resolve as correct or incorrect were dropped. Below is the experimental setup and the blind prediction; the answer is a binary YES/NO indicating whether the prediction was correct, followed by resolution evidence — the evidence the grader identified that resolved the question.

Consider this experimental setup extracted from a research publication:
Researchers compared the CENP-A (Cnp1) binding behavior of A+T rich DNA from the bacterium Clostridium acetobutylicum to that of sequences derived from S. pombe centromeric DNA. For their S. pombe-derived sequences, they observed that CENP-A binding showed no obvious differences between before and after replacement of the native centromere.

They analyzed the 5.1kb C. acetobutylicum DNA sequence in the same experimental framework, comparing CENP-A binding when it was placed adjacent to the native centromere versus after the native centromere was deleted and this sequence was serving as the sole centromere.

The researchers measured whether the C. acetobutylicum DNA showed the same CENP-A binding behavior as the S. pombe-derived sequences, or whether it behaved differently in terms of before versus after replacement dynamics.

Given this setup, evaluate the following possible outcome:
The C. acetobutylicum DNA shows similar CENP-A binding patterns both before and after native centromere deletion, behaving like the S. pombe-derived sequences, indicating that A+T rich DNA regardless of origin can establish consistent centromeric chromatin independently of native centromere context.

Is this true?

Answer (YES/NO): NO